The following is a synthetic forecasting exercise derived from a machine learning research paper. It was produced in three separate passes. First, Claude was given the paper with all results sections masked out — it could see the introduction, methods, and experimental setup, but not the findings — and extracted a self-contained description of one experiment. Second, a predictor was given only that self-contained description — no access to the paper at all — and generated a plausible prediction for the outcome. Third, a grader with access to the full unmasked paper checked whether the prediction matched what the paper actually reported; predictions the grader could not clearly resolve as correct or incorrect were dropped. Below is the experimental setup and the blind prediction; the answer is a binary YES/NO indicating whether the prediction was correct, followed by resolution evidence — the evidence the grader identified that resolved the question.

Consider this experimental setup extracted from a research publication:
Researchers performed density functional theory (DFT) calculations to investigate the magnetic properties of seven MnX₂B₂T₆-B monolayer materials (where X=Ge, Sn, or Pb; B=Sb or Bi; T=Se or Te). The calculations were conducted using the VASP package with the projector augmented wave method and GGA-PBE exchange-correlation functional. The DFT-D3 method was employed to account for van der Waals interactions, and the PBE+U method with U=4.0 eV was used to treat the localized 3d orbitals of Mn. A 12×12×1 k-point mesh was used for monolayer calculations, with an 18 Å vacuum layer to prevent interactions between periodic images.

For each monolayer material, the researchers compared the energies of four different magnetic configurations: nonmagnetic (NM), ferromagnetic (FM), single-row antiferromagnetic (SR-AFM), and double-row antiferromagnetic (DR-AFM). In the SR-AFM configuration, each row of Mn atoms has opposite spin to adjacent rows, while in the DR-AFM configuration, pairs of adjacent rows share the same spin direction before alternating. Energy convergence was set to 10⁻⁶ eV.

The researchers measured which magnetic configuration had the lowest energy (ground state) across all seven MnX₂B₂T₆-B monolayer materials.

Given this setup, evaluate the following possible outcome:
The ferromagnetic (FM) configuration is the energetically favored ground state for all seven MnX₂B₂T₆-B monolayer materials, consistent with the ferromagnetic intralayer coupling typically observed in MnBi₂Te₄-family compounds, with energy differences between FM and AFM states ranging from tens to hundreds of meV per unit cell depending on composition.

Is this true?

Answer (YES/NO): NO